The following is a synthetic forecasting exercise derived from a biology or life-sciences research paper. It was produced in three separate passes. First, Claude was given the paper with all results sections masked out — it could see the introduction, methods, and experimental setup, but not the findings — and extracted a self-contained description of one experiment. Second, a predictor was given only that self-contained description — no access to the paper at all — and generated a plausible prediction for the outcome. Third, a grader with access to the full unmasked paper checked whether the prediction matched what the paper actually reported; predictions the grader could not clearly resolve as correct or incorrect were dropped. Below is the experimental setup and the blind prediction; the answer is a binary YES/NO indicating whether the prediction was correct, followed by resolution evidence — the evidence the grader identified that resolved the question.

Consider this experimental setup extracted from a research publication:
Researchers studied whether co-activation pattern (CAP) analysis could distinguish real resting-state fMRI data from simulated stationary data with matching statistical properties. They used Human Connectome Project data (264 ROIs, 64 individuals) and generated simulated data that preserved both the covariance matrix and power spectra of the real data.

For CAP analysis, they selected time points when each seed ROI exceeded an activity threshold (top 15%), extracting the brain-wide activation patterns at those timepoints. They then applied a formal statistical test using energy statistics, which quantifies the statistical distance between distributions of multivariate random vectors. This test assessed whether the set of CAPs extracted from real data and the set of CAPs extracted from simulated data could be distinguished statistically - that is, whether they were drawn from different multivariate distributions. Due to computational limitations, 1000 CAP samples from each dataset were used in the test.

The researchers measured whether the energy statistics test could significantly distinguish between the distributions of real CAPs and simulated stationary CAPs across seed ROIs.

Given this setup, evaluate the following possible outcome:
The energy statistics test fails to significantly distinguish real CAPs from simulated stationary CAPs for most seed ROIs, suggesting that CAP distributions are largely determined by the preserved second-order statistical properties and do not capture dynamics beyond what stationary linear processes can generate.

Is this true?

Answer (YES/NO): YES